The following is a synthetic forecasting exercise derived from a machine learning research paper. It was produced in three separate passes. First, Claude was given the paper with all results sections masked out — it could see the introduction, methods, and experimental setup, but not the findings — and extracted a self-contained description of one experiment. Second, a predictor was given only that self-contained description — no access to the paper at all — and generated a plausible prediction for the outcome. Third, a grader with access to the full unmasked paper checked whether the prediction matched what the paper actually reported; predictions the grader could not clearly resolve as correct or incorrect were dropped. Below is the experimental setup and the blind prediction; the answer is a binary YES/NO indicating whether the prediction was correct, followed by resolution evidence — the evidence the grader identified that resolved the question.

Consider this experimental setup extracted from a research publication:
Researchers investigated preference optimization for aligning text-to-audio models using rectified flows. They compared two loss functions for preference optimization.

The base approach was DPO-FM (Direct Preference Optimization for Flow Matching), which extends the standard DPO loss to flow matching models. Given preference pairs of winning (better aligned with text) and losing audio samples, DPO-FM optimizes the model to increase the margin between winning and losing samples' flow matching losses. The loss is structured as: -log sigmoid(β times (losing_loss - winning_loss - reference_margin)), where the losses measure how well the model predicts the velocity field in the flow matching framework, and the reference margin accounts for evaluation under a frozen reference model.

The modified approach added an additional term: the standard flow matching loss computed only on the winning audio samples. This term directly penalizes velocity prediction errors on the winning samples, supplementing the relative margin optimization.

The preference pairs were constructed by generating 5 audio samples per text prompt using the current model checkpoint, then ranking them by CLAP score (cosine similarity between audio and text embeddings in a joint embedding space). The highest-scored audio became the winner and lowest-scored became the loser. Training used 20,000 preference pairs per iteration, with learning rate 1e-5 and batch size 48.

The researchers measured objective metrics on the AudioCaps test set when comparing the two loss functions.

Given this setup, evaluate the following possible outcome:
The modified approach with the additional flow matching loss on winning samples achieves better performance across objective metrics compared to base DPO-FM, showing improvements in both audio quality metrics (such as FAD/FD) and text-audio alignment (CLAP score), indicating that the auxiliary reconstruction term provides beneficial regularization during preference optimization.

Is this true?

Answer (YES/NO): NO